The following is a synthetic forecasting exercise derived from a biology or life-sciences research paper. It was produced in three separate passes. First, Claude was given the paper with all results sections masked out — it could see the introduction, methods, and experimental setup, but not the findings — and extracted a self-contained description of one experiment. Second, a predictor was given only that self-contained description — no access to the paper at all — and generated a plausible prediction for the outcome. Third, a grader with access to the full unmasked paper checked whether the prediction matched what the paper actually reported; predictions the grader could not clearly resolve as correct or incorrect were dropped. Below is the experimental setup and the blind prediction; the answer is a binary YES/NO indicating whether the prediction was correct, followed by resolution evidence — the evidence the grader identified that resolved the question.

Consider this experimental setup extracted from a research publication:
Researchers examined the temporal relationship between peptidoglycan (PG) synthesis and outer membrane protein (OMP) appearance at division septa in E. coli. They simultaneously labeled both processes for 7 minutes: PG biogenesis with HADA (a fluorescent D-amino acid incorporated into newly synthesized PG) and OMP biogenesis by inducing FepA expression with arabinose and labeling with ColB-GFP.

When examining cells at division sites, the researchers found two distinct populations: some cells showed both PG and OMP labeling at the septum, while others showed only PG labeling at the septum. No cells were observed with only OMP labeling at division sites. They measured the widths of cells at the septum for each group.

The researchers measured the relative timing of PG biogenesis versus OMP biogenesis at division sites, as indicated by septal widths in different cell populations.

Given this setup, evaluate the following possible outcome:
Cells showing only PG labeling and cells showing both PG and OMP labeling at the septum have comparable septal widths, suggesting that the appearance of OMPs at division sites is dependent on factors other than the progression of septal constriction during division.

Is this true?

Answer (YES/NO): NO